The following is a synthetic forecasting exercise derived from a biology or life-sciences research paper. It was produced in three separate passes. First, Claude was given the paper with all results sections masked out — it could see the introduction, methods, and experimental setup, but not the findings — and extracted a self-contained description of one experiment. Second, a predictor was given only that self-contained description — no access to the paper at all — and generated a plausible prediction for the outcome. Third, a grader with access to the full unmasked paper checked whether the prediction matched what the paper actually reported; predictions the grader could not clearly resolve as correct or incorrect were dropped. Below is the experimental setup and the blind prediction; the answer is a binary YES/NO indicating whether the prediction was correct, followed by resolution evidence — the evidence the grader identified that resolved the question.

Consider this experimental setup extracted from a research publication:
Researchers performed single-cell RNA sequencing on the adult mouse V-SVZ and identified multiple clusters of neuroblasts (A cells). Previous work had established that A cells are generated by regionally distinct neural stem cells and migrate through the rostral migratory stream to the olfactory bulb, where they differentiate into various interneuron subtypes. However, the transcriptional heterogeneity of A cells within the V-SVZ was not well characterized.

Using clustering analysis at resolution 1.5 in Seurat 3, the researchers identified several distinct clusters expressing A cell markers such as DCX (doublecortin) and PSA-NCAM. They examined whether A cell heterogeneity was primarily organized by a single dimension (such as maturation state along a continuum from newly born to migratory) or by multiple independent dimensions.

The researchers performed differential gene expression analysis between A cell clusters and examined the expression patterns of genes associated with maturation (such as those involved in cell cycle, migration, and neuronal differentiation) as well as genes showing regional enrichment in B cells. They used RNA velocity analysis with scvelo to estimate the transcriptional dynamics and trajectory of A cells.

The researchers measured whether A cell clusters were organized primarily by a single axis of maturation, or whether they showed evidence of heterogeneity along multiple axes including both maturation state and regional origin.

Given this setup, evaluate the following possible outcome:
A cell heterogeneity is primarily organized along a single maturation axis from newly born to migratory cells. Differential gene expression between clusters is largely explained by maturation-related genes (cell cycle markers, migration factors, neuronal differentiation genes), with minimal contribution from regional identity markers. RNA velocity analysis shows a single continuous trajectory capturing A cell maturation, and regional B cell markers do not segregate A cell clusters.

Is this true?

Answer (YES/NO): NO